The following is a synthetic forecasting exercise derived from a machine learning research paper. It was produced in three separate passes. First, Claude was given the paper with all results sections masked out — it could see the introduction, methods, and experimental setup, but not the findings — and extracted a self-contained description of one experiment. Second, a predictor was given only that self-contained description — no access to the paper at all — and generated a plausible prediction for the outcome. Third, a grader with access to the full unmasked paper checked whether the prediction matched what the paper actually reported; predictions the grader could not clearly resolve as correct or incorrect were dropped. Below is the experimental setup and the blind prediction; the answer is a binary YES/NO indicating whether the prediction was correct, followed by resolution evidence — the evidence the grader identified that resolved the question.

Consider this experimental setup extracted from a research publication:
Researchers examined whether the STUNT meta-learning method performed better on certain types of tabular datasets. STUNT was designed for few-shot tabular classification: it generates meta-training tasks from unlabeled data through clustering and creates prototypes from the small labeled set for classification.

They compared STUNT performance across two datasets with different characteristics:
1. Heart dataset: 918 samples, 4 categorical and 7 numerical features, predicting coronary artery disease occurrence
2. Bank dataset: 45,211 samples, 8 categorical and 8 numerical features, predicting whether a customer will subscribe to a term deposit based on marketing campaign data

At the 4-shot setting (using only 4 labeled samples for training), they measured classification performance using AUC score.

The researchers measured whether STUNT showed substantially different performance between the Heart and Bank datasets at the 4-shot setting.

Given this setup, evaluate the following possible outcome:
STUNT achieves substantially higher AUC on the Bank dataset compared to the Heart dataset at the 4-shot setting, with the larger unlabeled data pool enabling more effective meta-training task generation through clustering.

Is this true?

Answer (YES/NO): NO